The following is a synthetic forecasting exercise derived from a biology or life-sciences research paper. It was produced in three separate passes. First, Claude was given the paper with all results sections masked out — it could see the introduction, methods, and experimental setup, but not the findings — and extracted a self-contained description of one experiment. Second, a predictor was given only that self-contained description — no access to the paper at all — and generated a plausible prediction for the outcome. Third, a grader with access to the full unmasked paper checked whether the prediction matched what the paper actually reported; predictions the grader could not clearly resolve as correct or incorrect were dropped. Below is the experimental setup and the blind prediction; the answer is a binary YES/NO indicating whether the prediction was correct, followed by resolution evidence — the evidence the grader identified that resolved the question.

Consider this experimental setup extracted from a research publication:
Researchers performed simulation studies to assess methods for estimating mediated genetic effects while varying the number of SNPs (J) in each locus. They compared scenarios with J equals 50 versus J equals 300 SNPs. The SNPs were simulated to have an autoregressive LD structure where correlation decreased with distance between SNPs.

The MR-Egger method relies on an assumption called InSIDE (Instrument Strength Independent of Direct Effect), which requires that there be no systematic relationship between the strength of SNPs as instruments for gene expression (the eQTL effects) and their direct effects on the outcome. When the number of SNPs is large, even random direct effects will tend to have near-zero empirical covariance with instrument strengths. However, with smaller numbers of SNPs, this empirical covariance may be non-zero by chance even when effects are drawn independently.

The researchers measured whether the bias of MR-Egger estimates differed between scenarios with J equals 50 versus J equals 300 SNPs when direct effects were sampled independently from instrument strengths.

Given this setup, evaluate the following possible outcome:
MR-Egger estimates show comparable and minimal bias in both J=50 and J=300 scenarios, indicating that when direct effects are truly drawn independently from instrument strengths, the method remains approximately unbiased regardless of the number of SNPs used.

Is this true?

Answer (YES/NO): NO